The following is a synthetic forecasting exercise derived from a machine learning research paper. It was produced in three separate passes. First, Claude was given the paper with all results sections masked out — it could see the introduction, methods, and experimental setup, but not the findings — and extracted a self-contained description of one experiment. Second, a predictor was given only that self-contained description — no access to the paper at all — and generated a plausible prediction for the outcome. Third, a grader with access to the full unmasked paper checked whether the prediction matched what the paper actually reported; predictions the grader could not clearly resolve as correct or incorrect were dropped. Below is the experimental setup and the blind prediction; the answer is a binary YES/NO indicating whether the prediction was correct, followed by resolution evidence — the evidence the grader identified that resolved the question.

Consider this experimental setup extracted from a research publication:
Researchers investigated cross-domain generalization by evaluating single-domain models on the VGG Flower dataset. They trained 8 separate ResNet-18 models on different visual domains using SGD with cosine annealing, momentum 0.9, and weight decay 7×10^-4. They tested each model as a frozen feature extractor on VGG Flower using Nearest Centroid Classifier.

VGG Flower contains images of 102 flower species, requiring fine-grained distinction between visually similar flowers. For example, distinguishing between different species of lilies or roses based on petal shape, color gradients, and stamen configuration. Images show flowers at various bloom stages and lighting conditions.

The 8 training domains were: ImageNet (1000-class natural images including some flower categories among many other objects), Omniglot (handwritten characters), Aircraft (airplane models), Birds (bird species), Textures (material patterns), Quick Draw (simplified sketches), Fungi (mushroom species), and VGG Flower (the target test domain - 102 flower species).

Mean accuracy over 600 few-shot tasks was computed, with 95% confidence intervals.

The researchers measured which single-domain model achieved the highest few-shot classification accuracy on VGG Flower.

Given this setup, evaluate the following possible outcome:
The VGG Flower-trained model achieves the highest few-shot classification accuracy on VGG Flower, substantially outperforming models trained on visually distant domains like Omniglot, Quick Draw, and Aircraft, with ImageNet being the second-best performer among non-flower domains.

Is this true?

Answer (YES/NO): NO